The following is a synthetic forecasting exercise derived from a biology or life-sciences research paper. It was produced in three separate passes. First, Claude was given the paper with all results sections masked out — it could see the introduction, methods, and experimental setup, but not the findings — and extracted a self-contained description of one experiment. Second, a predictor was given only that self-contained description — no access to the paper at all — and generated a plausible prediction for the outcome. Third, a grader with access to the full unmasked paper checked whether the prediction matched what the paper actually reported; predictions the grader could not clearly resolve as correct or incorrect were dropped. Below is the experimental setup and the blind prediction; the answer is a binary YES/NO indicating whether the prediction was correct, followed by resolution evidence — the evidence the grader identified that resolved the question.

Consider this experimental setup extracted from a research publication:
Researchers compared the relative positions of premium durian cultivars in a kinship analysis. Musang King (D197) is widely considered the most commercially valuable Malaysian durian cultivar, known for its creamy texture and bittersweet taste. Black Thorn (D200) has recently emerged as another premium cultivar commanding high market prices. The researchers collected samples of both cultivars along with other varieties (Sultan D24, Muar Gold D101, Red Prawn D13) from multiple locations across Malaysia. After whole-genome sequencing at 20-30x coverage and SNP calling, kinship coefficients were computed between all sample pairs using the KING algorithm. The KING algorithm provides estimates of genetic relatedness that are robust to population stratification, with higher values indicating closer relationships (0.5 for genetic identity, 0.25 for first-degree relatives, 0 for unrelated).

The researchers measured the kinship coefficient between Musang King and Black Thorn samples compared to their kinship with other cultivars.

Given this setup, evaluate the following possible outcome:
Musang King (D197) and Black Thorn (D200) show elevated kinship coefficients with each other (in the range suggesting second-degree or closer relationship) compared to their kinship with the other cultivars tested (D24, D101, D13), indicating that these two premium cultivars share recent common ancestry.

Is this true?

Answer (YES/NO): NO